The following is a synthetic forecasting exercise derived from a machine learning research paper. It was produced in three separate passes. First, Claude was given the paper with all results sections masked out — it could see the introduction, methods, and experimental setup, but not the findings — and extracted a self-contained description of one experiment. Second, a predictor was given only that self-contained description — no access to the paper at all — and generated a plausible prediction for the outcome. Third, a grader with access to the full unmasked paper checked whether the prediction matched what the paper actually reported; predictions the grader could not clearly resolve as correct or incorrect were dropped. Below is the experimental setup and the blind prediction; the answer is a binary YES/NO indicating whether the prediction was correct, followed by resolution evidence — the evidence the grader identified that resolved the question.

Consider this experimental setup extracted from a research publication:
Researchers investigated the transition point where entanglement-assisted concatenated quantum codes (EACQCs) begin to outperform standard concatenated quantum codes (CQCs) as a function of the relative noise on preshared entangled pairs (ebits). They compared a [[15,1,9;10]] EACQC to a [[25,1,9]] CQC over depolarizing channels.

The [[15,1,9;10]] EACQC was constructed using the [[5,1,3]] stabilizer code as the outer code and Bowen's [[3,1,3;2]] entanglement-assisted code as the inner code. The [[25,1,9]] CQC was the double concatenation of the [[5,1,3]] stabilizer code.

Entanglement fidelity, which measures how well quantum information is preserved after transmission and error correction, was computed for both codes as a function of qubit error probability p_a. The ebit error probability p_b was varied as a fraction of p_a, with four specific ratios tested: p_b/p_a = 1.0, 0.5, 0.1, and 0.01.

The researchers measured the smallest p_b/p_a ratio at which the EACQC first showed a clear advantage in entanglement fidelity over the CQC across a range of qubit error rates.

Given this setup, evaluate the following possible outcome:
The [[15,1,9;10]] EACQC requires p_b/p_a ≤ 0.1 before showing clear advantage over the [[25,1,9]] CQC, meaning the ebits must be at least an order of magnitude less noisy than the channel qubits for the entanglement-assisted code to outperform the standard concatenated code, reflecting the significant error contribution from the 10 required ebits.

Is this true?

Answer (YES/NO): NO